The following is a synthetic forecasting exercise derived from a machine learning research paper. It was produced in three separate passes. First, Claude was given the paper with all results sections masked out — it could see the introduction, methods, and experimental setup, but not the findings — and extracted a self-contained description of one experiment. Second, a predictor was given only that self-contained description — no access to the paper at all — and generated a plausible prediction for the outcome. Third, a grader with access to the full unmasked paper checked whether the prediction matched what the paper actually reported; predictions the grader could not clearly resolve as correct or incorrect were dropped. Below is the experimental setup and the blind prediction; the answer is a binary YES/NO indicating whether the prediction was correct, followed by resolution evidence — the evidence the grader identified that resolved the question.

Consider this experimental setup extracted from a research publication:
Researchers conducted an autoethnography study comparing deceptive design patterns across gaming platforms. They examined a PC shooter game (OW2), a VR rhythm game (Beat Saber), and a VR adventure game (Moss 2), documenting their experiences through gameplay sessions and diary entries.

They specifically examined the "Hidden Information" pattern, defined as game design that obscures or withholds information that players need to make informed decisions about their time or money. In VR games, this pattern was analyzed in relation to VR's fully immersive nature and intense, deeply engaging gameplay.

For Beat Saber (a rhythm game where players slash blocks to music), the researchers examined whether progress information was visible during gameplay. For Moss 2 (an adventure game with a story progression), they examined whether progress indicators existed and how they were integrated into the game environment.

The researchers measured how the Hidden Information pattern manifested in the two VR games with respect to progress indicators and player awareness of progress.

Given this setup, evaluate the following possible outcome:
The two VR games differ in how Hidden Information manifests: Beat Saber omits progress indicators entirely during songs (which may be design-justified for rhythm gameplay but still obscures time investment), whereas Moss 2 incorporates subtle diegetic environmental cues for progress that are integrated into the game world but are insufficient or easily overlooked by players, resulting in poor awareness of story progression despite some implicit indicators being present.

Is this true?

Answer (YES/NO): YES